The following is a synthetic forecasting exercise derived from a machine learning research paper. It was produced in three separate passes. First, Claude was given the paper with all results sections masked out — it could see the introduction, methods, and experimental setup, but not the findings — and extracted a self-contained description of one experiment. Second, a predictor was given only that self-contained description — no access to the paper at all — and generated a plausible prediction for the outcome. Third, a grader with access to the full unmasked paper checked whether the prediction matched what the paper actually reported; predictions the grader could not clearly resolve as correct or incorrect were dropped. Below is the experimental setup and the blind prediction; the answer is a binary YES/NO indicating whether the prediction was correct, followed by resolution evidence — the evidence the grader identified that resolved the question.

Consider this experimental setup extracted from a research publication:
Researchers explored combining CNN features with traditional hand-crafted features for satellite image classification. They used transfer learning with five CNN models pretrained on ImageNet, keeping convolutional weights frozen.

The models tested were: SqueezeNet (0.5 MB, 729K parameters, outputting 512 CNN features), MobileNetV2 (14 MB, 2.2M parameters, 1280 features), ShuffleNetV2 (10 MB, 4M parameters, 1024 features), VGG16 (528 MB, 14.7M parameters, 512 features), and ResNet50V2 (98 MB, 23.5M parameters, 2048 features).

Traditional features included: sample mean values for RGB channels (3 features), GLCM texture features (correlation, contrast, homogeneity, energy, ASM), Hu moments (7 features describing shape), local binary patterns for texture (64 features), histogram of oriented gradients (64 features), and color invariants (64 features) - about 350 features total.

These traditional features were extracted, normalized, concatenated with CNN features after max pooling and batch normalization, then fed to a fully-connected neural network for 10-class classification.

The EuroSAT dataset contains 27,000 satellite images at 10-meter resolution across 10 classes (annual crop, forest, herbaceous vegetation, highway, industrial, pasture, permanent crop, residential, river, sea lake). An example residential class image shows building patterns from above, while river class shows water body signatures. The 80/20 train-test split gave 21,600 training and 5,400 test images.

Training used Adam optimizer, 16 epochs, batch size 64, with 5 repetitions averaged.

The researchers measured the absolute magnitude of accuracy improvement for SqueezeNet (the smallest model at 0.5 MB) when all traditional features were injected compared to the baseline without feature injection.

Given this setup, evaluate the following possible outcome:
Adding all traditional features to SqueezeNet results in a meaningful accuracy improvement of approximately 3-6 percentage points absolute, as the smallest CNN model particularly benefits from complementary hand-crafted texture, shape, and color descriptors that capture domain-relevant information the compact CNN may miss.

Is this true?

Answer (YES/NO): NO